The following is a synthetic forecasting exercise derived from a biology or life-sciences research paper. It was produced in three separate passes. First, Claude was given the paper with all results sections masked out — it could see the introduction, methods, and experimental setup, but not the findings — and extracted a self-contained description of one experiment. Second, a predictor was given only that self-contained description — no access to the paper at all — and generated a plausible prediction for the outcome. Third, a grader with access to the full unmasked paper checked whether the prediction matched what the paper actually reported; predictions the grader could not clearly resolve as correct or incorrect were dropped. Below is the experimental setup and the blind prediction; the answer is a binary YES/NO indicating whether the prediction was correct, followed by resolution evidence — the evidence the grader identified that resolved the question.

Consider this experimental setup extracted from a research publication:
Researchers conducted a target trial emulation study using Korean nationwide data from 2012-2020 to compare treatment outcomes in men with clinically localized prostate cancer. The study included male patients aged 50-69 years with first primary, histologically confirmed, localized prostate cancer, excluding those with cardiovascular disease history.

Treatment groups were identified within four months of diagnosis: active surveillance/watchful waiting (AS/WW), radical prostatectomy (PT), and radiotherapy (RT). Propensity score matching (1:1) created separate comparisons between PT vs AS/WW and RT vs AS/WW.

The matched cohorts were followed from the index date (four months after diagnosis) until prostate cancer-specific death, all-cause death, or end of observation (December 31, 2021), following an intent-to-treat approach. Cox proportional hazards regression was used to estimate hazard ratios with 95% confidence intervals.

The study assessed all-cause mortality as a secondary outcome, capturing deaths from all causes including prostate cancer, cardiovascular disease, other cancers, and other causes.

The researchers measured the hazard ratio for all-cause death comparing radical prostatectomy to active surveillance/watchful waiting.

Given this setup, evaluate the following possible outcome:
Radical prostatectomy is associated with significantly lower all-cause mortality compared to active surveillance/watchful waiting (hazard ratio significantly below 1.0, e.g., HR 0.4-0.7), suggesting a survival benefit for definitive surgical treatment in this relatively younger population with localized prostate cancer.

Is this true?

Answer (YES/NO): NO